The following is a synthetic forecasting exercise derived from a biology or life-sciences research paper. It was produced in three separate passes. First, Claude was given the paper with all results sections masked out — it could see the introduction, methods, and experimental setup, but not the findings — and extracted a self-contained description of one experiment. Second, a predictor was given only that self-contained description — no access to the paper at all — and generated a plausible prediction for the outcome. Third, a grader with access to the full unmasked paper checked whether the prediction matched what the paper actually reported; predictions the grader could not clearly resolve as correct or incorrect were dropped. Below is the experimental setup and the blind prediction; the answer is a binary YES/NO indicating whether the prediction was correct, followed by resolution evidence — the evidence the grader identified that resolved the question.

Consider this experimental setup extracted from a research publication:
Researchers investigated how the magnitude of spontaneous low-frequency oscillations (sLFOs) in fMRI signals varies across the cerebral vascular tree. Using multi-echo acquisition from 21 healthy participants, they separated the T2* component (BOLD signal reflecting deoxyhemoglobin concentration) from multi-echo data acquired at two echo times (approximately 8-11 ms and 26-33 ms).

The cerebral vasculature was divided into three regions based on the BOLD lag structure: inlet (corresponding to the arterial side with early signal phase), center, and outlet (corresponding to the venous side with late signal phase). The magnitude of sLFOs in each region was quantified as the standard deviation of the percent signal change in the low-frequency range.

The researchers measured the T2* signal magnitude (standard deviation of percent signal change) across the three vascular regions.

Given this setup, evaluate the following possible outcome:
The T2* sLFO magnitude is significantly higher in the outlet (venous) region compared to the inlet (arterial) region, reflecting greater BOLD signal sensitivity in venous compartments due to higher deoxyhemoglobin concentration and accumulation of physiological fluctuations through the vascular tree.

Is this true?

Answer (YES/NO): NO